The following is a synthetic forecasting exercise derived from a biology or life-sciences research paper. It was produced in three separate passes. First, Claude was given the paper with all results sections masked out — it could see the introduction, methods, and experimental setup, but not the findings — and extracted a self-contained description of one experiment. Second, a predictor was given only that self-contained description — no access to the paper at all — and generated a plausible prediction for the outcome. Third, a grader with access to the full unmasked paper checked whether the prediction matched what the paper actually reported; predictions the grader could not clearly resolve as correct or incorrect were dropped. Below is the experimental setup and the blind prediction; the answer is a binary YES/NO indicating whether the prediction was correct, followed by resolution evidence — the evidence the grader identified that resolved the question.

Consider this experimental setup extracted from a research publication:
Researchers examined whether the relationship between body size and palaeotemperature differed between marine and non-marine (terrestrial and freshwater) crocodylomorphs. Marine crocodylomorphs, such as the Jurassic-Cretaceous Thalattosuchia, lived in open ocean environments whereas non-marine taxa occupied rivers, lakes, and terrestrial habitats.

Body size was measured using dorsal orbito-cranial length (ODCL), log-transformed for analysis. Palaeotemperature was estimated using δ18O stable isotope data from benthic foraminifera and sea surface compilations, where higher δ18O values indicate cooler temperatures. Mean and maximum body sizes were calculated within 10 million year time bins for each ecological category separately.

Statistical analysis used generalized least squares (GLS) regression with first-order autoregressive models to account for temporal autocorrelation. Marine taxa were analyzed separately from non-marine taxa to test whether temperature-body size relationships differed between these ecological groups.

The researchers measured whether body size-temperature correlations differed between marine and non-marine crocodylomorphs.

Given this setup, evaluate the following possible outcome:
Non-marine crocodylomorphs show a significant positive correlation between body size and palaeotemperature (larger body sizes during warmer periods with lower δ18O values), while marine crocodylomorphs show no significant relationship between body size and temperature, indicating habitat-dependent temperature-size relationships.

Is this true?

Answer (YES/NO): NO